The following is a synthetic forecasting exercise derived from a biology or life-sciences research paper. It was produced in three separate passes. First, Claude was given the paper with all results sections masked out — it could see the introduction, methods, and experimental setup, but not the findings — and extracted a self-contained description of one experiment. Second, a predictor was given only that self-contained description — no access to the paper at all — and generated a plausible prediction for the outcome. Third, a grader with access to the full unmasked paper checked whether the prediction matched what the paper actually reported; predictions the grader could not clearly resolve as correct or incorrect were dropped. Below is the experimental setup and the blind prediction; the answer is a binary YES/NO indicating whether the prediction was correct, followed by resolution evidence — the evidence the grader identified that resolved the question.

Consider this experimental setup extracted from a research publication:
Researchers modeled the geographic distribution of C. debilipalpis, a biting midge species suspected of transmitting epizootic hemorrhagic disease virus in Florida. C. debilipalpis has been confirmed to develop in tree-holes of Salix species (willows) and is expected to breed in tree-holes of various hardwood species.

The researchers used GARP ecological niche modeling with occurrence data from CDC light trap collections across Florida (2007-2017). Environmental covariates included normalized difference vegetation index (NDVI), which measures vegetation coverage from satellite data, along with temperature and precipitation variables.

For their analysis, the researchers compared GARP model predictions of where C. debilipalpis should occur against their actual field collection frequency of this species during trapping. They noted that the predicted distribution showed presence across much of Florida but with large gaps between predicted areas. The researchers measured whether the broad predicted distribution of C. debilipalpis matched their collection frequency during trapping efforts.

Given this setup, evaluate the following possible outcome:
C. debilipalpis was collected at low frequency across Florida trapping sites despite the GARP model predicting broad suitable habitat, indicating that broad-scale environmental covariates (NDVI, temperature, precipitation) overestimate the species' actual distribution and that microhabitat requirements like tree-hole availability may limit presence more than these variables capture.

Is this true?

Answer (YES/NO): YES